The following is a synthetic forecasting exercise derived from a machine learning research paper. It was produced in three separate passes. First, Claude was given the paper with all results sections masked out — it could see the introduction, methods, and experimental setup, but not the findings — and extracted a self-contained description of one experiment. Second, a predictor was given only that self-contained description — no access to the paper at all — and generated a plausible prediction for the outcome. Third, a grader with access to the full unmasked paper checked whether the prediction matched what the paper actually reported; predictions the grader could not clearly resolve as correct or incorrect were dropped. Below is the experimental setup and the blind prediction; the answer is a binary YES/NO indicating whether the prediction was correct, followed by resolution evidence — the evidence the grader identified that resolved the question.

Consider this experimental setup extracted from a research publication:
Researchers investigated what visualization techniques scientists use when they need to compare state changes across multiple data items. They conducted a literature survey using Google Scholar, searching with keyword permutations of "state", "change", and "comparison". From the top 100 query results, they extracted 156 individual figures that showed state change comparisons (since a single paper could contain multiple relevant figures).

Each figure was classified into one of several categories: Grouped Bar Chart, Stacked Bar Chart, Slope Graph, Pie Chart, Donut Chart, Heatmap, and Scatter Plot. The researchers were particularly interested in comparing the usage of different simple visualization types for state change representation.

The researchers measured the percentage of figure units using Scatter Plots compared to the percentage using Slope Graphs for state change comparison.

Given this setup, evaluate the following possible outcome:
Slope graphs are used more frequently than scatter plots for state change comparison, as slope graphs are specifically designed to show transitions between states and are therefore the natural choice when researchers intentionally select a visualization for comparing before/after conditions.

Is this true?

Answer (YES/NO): YES